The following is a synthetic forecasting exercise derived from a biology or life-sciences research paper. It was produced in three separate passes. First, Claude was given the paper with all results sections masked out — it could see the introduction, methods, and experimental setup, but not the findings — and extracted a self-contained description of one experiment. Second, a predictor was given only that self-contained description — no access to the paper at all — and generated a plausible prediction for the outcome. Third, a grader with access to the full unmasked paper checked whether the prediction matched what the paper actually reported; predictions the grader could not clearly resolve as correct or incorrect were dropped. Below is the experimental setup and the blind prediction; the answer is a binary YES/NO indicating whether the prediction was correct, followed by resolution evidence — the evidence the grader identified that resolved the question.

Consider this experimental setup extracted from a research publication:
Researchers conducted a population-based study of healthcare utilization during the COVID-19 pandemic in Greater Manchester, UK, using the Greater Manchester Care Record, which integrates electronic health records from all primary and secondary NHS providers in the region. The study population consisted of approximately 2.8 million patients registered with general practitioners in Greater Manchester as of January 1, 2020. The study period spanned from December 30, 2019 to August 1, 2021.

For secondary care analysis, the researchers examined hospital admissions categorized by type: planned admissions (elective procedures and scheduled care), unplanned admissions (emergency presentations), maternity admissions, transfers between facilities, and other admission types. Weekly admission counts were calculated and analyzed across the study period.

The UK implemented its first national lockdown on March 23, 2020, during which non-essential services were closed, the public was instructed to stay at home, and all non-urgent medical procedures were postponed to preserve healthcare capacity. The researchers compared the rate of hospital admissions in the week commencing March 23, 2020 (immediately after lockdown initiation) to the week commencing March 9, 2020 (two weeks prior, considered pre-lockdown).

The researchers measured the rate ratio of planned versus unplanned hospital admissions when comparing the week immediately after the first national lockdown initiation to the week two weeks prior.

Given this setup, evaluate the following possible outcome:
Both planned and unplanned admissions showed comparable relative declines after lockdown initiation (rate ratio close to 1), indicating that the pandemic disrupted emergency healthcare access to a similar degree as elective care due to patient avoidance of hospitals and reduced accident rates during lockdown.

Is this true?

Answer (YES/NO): NO